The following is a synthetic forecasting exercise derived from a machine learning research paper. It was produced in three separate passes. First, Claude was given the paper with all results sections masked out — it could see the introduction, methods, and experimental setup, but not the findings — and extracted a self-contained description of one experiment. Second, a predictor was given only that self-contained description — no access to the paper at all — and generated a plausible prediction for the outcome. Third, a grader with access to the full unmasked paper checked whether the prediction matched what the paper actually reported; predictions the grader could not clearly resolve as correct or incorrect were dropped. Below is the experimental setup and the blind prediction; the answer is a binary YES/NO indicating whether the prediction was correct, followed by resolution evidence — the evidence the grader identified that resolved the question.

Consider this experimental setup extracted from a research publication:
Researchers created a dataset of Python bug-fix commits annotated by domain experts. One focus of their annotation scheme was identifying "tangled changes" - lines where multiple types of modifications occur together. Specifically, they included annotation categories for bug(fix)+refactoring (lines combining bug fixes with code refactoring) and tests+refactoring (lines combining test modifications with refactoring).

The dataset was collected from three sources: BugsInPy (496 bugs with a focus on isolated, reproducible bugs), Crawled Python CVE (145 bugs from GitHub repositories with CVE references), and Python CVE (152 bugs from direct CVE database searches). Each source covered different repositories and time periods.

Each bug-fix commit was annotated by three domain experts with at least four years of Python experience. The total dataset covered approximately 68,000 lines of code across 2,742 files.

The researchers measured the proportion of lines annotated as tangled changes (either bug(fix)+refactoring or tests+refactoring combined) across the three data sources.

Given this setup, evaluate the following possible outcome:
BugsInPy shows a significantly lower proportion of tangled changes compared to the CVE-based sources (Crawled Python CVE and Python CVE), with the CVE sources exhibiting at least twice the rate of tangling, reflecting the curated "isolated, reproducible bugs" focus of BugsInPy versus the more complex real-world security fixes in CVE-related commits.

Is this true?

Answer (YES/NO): NO